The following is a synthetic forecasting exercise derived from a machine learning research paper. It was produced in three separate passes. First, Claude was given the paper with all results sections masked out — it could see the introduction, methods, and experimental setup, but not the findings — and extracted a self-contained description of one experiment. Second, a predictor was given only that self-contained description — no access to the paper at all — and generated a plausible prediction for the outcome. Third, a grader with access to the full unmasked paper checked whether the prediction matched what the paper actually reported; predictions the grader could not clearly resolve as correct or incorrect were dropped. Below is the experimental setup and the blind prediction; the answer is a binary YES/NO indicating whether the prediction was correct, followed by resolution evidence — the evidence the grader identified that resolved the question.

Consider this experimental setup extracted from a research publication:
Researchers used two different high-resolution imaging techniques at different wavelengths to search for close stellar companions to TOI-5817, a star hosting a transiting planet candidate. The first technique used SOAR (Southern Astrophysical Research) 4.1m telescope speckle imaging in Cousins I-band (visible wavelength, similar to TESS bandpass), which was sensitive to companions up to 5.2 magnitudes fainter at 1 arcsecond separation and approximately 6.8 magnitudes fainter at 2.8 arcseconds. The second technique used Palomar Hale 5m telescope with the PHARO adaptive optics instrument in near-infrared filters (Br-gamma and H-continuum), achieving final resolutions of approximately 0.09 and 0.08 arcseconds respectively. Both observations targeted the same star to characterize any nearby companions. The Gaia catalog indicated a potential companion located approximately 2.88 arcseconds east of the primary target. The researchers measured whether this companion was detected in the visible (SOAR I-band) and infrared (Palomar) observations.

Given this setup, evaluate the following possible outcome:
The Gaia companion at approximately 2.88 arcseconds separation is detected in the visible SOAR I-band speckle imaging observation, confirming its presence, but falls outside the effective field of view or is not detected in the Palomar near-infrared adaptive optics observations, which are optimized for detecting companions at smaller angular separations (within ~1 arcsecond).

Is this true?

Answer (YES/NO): NO